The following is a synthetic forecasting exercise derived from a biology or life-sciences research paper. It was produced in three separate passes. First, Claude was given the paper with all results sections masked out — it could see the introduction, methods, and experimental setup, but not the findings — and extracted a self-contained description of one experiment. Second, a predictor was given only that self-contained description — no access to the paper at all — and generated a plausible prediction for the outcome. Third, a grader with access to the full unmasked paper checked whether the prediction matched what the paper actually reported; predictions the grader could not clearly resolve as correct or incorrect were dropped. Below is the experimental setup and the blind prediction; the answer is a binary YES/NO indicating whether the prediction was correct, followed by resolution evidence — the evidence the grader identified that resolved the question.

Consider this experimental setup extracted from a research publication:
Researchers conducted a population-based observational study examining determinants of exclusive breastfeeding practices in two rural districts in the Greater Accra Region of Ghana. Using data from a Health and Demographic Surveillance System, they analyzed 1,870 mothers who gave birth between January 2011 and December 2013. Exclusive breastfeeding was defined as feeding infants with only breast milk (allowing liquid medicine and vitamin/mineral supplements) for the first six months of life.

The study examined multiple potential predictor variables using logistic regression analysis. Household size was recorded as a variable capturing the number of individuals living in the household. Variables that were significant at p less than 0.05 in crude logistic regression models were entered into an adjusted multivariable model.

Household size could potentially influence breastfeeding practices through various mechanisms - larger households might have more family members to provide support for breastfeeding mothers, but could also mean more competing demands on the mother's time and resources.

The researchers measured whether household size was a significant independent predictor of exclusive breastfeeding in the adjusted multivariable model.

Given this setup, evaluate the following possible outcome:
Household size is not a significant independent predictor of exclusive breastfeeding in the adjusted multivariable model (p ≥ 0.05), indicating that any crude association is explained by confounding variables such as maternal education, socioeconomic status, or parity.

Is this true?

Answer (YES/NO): NO